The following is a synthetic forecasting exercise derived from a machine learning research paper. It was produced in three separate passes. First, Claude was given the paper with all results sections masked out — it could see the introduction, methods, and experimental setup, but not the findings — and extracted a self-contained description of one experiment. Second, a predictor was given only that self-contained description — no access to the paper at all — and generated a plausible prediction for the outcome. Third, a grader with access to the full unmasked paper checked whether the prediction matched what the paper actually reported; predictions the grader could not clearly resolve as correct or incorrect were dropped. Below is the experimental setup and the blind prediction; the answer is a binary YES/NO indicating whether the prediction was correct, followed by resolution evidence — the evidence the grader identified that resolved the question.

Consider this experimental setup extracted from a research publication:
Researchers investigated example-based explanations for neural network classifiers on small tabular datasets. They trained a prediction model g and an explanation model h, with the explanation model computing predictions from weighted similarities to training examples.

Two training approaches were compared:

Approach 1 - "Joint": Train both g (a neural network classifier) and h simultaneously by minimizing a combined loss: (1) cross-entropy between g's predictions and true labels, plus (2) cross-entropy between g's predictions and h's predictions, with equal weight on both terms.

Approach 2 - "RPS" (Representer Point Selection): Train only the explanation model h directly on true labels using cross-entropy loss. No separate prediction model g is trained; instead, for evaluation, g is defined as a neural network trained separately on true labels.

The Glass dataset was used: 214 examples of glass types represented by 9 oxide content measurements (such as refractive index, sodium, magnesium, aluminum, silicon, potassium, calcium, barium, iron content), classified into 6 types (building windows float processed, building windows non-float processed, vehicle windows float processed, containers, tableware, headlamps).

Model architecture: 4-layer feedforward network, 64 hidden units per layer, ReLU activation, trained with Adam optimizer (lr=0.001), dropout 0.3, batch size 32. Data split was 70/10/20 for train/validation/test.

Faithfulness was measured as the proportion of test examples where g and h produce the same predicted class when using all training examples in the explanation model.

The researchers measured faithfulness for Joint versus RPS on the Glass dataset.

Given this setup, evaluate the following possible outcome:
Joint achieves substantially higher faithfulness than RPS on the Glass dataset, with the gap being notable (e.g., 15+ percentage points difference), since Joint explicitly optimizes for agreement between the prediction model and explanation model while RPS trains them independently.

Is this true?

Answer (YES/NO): NO